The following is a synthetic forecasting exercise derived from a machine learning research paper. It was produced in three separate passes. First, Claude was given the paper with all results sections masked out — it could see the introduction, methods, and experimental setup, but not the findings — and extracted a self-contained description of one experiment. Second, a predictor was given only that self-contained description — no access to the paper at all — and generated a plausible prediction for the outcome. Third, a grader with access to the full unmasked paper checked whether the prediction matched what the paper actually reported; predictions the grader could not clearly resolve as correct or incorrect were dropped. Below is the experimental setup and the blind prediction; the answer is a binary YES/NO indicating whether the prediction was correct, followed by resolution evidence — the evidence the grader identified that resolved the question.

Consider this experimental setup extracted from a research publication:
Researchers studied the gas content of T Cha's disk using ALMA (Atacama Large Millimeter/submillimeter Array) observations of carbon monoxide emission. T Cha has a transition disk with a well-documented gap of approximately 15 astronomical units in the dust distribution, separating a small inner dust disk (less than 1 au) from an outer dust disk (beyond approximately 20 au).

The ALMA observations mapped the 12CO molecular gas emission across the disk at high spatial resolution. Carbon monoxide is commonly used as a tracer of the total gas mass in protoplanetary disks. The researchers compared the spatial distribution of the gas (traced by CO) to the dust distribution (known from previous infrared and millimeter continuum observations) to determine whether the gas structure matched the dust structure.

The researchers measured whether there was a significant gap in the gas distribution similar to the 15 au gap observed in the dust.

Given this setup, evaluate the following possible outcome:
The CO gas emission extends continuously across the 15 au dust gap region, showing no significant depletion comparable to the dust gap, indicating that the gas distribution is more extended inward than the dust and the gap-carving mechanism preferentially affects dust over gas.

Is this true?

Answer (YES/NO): YES